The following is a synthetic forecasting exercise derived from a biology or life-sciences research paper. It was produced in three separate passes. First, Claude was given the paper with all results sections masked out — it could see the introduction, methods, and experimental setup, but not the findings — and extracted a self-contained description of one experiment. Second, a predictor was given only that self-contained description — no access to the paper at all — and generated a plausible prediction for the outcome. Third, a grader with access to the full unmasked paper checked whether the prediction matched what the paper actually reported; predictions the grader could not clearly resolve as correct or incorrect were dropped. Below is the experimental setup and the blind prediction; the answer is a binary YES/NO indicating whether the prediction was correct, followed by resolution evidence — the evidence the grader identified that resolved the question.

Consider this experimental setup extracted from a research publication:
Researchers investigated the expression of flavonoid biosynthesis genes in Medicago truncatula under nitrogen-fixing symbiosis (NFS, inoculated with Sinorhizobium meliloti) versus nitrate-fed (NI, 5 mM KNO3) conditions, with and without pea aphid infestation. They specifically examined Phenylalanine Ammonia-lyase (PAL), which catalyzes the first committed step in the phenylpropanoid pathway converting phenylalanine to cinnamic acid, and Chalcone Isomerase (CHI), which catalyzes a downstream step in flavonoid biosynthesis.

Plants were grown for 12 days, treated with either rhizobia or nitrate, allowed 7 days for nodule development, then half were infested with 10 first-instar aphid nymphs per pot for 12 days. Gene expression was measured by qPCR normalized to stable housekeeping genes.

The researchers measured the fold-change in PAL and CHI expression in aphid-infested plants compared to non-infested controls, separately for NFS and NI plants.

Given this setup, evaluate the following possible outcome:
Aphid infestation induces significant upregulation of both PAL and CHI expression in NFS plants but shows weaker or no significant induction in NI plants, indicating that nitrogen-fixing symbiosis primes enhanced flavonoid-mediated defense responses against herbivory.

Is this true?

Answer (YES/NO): NO